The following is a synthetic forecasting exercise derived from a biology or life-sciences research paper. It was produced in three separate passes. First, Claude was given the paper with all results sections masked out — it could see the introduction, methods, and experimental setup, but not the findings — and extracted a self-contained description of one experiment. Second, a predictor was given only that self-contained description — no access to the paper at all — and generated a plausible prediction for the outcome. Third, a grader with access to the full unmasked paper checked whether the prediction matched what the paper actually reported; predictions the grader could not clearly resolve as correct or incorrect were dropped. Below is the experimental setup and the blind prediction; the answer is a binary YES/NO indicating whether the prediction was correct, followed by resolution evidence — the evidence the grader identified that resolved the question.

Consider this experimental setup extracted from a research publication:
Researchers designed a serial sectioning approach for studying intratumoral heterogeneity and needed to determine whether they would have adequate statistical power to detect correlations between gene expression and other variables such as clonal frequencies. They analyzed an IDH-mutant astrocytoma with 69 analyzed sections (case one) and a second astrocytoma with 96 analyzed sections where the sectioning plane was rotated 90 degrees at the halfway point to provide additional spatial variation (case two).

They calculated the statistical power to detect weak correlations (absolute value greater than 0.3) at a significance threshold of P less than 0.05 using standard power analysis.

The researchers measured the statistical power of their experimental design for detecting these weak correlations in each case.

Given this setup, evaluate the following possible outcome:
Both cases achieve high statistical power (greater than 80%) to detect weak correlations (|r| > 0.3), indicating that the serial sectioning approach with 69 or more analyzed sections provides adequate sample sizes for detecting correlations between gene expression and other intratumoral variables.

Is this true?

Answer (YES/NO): NO